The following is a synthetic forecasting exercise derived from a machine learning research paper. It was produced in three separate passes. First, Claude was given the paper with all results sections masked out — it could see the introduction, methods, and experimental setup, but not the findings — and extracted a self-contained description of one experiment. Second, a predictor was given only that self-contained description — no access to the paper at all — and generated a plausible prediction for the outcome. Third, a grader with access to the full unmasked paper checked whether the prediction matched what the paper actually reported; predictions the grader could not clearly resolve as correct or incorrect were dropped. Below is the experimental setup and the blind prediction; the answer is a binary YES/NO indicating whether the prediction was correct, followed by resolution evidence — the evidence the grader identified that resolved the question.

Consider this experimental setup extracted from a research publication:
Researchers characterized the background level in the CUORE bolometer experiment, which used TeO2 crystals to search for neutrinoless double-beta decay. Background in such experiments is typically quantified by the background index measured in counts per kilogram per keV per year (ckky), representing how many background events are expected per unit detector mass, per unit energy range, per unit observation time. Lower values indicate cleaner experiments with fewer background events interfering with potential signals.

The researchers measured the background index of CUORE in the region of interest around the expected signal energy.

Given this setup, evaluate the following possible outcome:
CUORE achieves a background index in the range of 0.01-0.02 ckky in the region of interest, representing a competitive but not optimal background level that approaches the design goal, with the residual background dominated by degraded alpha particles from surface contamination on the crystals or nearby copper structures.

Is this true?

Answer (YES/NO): YES